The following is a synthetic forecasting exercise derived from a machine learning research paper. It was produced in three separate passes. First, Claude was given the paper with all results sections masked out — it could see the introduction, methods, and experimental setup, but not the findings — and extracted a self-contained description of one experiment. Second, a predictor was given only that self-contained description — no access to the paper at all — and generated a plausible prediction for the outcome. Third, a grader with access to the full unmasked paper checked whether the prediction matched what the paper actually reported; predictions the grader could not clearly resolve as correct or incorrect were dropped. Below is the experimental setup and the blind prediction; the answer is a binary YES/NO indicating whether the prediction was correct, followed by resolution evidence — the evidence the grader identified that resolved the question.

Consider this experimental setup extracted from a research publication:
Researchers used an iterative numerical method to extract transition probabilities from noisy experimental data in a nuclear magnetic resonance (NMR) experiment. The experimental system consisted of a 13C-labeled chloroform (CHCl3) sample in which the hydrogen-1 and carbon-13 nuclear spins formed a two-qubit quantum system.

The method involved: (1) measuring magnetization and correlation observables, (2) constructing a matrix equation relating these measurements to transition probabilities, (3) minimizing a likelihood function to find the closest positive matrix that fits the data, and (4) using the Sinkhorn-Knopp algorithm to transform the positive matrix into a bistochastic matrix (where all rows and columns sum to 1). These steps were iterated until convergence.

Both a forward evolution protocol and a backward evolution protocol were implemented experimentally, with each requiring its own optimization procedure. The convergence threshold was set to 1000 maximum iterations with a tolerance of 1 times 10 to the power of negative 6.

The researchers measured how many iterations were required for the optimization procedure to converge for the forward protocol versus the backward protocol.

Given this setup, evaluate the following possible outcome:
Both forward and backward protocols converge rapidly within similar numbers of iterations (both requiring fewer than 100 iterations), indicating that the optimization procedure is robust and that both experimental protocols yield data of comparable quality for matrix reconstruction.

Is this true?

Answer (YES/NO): NO